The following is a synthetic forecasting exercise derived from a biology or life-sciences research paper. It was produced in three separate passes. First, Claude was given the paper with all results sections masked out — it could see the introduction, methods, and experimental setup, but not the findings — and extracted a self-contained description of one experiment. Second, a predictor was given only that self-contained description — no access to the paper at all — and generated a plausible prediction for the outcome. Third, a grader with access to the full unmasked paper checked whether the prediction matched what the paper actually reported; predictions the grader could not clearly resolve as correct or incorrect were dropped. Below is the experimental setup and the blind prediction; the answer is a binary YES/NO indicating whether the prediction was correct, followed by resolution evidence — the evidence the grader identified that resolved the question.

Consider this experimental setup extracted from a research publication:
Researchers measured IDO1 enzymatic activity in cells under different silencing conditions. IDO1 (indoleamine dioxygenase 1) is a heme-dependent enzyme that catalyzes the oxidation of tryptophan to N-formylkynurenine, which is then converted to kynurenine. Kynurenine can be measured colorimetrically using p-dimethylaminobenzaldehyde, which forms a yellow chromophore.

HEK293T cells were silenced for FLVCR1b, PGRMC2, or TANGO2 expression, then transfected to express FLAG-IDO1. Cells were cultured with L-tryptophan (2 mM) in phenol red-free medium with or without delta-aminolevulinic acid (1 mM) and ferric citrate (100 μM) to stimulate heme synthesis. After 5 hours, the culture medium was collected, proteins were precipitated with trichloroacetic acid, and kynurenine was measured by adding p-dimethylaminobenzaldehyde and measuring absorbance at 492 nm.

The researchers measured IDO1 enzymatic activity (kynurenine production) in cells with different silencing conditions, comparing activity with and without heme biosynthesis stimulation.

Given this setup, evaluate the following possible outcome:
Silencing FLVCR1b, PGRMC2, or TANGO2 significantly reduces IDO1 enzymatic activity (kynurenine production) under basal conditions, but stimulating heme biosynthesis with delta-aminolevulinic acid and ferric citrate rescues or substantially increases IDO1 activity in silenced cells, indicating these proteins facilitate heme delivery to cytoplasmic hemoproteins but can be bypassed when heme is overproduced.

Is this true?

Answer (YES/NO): NO